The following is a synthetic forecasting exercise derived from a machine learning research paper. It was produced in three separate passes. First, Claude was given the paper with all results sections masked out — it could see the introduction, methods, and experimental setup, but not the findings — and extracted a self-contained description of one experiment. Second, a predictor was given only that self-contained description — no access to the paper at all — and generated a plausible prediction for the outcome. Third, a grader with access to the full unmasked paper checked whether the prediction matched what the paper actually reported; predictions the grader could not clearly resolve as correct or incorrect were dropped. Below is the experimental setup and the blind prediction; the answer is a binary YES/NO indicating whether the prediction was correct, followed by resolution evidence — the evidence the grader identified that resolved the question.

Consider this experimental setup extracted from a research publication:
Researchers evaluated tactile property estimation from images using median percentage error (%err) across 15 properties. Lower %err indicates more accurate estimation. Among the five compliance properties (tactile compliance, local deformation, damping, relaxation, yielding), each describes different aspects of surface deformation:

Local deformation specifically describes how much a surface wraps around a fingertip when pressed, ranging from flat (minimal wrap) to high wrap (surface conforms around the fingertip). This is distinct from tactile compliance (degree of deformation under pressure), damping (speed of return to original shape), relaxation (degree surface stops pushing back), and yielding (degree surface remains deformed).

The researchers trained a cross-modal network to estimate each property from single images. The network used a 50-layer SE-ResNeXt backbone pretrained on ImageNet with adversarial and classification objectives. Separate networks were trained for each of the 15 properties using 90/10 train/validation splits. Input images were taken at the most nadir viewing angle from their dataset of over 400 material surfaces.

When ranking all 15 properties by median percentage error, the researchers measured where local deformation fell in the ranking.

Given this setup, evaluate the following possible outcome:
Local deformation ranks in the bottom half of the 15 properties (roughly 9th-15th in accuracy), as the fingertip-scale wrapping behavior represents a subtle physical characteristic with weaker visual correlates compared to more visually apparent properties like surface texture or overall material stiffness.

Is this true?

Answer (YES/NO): NO